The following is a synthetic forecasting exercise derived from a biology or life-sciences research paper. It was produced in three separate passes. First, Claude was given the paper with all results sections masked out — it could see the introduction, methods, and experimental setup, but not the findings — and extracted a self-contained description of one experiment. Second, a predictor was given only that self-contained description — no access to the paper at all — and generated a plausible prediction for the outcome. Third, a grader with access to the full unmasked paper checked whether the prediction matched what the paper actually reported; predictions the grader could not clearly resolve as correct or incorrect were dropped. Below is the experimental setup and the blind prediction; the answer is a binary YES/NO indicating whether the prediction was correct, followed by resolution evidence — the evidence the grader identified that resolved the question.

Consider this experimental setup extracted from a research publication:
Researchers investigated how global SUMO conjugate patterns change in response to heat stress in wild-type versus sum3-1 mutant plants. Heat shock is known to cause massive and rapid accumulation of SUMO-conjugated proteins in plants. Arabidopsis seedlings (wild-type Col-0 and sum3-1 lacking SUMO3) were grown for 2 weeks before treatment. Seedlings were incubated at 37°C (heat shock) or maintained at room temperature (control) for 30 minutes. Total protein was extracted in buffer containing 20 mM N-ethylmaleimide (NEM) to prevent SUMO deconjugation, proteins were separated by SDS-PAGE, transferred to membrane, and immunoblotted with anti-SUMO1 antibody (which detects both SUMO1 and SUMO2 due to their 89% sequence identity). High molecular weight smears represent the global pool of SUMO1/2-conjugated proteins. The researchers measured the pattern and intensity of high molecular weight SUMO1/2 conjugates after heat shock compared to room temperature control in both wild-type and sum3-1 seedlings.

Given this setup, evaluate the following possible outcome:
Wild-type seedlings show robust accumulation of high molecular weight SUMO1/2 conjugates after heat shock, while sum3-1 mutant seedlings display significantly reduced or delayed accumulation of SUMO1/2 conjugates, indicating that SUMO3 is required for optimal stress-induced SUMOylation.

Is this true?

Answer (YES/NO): YES